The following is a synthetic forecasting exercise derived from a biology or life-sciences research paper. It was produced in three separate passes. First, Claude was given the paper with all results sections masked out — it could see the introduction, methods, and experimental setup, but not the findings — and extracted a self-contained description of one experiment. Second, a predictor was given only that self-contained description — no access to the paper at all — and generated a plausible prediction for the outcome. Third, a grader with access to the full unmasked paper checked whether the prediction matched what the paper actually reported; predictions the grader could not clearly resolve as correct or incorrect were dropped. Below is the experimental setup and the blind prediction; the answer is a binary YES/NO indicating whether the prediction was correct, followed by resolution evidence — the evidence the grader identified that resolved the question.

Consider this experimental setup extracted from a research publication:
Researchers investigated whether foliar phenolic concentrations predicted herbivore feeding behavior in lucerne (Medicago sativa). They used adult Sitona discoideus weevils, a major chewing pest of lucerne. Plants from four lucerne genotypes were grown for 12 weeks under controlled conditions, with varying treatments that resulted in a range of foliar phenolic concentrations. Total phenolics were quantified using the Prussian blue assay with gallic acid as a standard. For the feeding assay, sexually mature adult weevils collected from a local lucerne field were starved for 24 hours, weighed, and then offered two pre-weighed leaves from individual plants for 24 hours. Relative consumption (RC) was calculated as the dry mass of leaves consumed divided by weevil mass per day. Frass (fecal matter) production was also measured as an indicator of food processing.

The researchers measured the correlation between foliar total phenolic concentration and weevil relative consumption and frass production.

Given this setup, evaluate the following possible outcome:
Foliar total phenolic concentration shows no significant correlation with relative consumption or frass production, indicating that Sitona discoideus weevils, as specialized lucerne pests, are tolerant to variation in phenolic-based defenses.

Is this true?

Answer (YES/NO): NO